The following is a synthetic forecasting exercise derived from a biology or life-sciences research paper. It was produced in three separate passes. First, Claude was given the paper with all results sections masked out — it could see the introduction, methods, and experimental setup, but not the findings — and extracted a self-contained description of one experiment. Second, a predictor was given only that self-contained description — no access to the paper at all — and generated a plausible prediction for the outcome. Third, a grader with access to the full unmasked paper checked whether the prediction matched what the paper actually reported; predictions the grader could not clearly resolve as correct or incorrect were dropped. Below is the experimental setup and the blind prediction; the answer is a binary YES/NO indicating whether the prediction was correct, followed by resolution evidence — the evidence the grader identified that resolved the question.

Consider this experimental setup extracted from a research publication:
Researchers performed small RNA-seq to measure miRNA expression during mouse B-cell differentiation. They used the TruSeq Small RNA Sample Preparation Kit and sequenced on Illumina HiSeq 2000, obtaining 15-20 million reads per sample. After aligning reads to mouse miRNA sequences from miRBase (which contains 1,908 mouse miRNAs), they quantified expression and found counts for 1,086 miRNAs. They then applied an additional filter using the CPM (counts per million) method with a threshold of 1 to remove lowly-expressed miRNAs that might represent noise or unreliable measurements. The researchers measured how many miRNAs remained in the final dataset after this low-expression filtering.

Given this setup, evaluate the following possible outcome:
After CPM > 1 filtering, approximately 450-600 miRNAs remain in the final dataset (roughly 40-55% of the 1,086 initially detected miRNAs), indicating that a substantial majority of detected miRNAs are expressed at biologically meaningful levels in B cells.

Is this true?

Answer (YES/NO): YES